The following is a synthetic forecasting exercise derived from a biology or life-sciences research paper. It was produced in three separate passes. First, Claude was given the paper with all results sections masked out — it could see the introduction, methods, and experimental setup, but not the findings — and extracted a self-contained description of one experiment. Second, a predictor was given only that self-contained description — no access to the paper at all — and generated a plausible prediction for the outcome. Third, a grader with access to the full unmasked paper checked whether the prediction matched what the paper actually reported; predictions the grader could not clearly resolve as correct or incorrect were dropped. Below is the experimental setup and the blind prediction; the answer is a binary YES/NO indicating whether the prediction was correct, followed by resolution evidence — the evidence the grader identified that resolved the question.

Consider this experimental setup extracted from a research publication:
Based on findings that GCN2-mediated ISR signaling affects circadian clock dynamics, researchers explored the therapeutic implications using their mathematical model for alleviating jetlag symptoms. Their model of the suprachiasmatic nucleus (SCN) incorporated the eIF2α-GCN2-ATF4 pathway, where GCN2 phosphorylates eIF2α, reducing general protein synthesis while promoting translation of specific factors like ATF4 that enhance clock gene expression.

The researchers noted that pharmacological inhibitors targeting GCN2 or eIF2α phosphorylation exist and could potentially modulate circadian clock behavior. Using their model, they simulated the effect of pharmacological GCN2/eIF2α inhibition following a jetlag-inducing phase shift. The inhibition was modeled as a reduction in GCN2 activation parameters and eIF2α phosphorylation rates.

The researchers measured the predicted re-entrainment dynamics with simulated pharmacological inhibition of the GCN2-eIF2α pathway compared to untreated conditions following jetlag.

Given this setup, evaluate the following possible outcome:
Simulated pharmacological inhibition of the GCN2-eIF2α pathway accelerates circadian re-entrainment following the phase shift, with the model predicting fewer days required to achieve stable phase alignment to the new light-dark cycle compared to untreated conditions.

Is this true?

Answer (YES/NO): YES